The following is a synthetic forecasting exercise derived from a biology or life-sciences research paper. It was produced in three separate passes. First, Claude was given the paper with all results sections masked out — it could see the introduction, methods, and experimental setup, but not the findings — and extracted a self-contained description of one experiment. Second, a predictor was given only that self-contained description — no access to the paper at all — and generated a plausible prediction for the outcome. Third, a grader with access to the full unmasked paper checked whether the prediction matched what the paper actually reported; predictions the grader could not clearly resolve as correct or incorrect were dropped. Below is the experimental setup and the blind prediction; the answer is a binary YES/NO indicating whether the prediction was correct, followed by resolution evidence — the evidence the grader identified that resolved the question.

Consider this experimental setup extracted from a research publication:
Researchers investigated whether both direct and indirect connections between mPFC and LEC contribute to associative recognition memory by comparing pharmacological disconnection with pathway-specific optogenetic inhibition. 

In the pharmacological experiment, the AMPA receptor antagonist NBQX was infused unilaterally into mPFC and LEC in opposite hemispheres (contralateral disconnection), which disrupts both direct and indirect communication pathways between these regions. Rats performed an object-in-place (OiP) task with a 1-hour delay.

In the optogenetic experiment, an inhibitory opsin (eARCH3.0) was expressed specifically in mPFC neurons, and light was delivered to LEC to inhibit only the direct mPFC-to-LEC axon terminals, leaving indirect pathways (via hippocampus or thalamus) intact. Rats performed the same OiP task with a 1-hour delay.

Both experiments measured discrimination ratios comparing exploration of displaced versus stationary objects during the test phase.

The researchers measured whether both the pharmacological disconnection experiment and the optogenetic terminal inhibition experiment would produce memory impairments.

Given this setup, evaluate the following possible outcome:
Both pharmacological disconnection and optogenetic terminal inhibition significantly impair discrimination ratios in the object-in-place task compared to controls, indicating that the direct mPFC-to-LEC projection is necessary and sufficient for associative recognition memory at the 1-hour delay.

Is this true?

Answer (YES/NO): NO